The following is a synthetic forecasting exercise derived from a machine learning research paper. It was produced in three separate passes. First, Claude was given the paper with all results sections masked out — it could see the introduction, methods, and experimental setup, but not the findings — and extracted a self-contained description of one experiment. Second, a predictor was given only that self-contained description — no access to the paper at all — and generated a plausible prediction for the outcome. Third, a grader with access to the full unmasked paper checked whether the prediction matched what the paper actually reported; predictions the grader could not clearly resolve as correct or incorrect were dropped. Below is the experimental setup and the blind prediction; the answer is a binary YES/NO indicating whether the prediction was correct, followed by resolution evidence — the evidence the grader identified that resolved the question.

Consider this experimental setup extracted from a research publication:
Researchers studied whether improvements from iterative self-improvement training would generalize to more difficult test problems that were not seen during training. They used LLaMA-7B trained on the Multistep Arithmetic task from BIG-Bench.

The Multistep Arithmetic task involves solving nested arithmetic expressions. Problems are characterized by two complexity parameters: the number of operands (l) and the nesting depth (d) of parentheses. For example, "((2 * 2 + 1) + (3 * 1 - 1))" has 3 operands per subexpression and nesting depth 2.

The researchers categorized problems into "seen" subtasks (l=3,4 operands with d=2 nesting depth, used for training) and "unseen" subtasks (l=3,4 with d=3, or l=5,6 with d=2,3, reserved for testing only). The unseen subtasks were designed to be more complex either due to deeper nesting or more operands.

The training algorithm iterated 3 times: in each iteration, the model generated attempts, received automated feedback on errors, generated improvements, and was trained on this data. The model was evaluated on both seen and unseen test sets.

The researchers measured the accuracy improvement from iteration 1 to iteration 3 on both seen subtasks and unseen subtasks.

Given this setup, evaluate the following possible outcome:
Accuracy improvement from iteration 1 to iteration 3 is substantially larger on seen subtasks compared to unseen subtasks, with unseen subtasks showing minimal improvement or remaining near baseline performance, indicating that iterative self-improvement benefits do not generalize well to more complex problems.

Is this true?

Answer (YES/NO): YES